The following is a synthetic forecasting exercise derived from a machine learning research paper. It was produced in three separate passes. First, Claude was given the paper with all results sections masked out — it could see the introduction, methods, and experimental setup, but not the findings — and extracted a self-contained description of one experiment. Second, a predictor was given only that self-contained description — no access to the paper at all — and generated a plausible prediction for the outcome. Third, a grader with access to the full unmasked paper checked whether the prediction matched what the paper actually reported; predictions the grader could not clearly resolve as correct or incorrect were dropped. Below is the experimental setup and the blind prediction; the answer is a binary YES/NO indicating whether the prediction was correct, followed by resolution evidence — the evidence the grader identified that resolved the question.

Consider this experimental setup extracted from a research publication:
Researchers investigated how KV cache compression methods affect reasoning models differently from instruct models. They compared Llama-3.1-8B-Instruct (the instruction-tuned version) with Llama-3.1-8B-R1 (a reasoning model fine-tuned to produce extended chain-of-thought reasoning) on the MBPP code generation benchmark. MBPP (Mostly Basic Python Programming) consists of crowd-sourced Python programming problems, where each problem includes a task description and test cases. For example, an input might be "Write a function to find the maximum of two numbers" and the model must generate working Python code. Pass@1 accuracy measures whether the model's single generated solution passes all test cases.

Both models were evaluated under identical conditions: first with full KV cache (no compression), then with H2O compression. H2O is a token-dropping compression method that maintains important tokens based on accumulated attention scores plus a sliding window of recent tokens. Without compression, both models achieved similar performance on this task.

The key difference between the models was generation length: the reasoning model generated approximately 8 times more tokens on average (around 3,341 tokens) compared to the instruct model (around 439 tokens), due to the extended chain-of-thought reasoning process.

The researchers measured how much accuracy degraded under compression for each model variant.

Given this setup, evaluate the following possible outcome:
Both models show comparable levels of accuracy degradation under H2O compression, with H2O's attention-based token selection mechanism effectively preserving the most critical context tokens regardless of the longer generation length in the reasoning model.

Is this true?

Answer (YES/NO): NO